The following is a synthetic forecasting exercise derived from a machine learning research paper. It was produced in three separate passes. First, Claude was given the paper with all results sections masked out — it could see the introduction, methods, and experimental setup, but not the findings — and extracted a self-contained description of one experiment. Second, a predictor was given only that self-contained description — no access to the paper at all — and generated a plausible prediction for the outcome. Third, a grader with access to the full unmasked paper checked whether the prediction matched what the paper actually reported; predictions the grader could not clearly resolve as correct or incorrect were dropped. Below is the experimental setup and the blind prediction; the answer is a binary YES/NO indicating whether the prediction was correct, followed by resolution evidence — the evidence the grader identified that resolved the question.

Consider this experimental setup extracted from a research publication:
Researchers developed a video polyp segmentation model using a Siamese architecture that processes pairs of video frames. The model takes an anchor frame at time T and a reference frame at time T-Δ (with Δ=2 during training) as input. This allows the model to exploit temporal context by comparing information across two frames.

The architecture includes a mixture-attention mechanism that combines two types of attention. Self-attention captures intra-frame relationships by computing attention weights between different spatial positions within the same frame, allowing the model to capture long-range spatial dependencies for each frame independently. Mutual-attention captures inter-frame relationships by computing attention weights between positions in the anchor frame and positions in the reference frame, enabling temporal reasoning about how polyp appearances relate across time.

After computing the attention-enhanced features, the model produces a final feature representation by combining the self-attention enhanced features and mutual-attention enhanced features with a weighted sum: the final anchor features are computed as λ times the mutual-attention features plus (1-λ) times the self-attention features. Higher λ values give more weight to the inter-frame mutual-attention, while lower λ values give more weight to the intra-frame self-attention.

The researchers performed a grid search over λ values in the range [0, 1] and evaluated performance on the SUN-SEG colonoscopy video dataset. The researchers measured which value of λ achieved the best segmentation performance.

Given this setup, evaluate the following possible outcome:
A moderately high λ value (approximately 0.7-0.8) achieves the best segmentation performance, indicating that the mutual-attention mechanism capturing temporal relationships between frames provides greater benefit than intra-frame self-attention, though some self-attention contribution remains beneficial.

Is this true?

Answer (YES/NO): YES